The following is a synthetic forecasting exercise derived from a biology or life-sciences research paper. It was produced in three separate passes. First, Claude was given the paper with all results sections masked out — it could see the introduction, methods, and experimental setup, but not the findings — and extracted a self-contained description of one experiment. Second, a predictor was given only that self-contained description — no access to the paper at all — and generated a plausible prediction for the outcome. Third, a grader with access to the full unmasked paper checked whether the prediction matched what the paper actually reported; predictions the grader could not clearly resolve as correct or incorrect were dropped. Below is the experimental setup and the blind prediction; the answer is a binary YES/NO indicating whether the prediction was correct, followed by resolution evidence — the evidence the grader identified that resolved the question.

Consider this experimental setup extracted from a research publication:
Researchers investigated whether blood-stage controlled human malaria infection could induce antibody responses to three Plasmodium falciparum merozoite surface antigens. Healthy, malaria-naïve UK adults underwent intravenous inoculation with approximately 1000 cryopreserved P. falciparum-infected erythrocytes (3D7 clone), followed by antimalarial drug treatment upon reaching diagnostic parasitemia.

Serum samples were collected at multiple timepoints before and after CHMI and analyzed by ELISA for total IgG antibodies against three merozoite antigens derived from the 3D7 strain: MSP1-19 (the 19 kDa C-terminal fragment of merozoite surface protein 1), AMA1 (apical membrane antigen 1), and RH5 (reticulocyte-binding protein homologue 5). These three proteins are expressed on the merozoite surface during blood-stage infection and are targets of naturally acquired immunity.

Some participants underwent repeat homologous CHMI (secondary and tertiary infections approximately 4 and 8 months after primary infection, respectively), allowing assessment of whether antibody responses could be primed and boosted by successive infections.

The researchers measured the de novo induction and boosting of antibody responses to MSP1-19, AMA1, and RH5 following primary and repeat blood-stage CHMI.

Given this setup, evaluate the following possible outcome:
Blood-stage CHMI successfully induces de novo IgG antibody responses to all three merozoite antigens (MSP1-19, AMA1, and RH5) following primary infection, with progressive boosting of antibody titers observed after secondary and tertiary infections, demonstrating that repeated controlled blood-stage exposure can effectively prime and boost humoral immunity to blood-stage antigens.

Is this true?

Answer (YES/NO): NO